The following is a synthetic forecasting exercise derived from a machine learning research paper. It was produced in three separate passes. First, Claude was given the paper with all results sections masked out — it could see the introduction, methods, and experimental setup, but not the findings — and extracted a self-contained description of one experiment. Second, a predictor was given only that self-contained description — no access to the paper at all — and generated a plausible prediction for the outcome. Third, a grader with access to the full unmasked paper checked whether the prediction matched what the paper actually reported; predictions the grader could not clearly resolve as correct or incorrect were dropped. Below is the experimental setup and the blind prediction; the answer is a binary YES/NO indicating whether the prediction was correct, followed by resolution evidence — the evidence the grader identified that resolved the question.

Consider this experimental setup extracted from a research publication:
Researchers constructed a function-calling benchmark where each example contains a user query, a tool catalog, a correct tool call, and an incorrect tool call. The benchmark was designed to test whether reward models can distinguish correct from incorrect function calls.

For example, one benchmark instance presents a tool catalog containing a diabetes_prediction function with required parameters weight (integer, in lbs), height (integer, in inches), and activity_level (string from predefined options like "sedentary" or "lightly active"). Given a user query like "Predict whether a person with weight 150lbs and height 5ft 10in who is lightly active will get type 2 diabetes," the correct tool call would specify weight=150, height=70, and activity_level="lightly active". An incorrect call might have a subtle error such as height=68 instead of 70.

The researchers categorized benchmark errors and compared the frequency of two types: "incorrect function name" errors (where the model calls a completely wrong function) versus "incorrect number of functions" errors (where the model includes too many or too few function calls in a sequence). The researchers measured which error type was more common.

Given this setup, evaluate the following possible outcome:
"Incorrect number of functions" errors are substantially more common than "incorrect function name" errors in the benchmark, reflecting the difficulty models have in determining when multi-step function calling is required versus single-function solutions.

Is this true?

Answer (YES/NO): NO